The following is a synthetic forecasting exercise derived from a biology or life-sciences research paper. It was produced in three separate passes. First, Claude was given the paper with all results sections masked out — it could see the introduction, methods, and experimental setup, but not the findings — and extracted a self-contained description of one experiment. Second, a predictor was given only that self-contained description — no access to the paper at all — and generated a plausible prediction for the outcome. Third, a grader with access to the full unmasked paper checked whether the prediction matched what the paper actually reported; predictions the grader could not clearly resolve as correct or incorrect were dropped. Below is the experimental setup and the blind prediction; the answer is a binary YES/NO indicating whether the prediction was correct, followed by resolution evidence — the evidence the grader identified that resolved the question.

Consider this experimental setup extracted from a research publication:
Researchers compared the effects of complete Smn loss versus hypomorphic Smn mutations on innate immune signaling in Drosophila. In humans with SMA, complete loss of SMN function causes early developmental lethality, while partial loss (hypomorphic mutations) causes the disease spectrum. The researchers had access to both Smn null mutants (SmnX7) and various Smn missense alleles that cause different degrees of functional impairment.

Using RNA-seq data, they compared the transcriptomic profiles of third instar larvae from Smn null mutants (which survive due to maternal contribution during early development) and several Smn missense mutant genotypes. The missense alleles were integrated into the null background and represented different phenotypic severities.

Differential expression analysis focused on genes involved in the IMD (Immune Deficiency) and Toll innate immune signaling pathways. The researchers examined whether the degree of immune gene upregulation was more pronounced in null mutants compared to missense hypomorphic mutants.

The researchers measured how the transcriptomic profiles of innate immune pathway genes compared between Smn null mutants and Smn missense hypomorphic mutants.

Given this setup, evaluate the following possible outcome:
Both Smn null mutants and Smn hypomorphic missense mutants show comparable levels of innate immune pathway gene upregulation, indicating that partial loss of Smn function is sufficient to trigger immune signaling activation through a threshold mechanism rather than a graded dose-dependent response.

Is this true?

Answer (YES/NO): NO